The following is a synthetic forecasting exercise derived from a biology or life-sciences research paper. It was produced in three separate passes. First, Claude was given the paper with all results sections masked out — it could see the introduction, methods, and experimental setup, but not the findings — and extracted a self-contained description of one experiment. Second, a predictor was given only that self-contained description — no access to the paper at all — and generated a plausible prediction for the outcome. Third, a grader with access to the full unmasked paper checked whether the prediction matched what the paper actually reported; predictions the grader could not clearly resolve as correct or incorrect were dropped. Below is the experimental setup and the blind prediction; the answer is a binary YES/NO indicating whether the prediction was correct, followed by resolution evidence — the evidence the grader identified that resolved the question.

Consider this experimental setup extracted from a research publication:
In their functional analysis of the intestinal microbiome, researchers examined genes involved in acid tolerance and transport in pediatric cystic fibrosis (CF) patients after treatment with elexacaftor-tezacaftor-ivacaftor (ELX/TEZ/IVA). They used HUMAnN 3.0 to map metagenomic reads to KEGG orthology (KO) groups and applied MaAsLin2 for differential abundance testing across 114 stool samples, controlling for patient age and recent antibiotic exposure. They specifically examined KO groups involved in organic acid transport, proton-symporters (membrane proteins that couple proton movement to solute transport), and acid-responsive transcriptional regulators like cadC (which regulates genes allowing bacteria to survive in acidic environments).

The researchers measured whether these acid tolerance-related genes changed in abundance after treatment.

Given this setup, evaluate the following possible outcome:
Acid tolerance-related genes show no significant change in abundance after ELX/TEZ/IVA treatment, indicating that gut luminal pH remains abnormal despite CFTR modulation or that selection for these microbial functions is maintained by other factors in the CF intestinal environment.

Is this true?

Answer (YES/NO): NO